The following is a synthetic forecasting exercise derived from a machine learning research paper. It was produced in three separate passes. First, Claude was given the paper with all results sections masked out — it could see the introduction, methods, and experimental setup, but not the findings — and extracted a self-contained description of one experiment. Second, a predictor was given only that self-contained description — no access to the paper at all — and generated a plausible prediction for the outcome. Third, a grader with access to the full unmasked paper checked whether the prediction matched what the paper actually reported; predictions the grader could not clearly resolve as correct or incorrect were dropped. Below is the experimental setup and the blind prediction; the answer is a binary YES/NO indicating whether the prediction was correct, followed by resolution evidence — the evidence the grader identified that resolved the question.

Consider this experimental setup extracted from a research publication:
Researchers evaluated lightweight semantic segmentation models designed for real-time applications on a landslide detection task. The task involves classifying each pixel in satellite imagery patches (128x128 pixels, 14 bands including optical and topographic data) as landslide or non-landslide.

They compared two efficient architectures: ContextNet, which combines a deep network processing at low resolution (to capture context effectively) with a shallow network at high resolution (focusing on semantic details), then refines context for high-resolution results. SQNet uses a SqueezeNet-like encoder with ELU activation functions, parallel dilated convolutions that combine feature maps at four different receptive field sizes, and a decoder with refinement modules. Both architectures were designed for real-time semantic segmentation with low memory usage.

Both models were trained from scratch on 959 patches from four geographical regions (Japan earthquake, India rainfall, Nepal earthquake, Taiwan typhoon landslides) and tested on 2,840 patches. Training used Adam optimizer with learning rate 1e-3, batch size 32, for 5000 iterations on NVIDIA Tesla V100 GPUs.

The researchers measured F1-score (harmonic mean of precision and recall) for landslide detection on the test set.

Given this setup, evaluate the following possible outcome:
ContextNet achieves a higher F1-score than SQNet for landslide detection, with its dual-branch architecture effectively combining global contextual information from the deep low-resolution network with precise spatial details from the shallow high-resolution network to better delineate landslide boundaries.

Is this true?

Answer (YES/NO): NO